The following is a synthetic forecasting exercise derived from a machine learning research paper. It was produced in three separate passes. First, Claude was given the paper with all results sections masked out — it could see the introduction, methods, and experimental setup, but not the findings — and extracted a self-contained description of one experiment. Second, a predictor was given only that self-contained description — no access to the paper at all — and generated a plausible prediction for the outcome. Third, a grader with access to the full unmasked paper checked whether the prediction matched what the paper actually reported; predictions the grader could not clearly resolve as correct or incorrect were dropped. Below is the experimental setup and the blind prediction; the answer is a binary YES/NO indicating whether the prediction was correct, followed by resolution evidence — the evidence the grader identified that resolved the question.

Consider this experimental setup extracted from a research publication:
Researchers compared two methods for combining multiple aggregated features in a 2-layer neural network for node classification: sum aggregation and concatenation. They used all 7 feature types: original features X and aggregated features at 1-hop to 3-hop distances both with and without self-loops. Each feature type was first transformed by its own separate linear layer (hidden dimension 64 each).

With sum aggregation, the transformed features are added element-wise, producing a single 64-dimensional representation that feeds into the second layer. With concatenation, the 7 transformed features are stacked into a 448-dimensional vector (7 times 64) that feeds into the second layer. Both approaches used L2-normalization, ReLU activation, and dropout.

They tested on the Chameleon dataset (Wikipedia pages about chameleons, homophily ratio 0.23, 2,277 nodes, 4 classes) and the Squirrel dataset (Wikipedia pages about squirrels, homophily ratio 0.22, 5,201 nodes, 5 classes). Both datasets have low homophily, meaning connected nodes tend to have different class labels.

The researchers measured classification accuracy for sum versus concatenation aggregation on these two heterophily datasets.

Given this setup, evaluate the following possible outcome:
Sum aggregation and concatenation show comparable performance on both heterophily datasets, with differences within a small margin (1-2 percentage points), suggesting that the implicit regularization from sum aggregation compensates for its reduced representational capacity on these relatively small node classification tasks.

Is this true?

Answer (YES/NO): NO